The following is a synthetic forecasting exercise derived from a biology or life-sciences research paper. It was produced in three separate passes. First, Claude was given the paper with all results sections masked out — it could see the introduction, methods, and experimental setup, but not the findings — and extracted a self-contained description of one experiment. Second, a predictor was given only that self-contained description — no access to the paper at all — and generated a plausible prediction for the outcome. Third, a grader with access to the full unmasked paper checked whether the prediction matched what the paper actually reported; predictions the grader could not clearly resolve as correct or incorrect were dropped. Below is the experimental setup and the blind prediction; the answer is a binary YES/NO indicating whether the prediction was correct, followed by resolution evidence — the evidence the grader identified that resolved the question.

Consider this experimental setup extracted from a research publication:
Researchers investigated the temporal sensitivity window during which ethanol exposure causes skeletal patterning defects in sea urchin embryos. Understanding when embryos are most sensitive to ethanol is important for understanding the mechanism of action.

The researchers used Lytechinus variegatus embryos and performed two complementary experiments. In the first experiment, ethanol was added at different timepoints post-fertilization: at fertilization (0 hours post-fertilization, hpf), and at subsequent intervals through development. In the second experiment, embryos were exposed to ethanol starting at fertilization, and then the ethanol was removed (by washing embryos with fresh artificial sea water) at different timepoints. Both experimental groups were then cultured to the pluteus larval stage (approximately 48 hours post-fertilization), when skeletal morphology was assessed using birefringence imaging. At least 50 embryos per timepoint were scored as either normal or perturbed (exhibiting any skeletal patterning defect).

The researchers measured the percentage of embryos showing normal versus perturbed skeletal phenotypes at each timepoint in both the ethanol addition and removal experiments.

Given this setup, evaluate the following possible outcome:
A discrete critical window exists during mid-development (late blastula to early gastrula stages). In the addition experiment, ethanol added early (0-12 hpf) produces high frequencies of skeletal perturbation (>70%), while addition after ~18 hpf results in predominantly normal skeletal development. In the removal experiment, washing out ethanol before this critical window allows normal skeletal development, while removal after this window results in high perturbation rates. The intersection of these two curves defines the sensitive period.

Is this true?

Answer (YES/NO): NO